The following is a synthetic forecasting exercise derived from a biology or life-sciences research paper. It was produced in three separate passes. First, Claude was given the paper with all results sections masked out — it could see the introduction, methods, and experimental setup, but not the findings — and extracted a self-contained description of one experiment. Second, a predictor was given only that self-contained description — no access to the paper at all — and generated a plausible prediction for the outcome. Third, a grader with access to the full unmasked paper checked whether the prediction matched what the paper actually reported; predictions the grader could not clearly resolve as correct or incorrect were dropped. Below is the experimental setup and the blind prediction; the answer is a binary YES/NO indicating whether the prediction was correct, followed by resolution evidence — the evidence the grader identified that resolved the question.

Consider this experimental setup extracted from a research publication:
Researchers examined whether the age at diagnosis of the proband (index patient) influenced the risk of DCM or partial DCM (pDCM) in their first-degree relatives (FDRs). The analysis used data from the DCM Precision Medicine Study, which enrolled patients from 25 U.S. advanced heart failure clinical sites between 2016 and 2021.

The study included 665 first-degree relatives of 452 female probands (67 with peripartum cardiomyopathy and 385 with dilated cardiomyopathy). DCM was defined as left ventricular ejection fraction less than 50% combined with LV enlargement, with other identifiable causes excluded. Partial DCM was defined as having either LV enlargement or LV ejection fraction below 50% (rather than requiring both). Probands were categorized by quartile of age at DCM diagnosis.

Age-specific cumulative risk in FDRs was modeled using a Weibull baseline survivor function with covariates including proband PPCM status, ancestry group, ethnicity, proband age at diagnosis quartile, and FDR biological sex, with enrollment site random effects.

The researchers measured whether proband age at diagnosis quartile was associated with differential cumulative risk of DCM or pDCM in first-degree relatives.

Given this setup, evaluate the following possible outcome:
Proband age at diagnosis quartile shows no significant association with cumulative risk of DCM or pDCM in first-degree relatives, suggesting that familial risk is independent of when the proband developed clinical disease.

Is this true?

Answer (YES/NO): NO